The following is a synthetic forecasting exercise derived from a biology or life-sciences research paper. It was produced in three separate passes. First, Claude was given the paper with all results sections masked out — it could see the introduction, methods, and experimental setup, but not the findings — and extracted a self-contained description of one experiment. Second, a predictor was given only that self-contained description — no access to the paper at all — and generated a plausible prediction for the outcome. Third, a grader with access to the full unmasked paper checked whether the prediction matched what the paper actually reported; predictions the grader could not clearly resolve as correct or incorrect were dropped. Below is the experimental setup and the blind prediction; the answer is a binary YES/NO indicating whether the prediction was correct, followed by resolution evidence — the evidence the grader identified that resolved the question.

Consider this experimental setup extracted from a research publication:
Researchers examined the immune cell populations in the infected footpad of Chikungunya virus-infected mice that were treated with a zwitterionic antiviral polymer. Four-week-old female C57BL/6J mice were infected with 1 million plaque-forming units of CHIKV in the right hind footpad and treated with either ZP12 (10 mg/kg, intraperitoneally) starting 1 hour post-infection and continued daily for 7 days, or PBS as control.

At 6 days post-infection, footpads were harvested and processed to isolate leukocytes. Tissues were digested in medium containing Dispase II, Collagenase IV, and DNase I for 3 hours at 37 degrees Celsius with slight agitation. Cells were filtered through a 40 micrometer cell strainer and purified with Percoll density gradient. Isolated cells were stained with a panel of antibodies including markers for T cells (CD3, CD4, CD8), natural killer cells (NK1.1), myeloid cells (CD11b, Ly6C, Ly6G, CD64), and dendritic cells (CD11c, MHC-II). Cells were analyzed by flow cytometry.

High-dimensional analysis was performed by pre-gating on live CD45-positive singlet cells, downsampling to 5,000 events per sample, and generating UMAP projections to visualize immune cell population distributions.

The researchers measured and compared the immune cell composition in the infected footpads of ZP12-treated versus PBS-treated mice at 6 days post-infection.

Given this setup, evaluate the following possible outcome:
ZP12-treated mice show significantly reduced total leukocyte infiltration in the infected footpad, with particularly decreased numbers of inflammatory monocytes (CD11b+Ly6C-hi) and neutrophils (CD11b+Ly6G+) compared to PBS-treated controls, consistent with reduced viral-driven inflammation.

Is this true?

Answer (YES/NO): NO